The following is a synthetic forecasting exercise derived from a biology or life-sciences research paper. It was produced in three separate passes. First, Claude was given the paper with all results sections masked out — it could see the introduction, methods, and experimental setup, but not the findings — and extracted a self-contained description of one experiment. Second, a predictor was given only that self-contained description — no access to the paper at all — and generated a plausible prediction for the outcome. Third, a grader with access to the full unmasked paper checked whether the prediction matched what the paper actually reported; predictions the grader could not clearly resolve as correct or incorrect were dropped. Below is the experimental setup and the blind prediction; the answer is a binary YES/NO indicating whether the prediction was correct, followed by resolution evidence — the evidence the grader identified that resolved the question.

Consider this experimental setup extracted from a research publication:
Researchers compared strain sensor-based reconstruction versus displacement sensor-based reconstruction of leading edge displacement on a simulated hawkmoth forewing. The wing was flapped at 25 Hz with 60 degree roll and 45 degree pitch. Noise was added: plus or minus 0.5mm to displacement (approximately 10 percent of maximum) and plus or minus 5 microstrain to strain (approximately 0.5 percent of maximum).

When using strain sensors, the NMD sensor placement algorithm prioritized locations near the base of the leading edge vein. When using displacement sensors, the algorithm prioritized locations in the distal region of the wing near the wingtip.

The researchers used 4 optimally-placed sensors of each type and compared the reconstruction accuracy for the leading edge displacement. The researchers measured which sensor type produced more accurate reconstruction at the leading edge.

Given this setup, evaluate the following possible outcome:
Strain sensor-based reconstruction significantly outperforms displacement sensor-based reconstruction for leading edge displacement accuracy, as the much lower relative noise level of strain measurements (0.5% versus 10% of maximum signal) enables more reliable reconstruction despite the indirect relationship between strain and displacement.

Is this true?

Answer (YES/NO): NO